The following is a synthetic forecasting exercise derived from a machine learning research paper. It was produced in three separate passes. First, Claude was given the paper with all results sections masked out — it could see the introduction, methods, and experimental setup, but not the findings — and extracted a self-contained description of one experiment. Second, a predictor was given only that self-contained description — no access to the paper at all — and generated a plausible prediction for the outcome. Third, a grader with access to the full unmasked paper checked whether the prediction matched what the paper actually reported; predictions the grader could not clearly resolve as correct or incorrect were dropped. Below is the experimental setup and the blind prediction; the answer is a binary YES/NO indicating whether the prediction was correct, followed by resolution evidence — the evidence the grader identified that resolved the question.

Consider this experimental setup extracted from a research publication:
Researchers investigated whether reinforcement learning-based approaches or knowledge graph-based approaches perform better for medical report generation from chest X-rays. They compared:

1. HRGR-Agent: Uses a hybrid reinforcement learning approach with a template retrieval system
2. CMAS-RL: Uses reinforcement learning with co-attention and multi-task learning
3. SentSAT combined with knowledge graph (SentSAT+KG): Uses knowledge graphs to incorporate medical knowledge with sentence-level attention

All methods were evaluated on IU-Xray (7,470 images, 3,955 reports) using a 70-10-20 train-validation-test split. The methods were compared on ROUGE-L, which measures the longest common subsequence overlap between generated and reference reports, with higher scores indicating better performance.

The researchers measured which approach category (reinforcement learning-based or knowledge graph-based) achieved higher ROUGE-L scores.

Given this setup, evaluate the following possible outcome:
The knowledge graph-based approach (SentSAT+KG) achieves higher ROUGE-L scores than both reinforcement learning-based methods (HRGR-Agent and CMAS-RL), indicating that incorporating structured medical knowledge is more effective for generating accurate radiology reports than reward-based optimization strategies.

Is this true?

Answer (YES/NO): YES